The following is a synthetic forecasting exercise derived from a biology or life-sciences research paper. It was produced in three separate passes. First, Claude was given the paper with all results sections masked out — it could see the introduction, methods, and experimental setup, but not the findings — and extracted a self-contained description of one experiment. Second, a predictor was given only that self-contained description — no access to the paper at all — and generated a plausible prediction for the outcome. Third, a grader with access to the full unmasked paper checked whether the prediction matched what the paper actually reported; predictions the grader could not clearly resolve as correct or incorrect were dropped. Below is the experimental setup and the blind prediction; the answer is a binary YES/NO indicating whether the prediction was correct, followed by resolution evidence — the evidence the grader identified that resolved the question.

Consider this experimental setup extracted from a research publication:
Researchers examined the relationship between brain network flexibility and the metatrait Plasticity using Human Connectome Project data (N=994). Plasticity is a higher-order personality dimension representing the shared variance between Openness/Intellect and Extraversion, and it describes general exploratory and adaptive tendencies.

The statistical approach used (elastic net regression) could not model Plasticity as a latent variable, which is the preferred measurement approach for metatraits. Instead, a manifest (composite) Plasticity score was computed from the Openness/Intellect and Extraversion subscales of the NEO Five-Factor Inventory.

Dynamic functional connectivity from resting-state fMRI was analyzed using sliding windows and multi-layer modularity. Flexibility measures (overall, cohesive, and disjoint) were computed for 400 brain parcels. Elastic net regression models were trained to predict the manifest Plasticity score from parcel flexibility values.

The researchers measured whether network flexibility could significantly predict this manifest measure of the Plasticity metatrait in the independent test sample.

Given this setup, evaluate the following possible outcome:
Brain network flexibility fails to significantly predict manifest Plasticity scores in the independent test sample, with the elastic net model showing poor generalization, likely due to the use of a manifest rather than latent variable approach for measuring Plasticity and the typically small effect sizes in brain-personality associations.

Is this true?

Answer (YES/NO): YES